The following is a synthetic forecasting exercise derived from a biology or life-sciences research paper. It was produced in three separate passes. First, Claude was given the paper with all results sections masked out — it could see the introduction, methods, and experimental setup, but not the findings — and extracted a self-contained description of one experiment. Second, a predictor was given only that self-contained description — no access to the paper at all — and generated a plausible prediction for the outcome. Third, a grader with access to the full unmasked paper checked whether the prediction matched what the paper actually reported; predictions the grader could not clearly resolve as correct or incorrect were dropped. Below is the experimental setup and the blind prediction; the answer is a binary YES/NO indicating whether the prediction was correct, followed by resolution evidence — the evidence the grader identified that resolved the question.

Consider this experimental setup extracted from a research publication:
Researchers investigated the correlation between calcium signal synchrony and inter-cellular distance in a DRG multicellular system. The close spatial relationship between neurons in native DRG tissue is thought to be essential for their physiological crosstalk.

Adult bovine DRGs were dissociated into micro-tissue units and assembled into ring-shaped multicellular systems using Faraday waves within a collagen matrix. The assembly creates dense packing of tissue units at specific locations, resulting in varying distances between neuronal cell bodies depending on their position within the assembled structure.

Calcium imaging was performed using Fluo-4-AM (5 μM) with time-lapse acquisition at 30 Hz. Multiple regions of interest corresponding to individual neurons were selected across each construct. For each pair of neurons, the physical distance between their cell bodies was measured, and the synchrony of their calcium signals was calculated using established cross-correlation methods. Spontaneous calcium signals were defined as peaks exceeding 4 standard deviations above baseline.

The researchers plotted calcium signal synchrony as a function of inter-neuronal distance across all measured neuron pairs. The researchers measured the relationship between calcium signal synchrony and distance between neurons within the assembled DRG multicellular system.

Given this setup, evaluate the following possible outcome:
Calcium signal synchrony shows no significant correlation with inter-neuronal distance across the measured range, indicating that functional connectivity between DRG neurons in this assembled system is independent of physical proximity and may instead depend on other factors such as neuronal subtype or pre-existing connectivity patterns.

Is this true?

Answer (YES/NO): NO